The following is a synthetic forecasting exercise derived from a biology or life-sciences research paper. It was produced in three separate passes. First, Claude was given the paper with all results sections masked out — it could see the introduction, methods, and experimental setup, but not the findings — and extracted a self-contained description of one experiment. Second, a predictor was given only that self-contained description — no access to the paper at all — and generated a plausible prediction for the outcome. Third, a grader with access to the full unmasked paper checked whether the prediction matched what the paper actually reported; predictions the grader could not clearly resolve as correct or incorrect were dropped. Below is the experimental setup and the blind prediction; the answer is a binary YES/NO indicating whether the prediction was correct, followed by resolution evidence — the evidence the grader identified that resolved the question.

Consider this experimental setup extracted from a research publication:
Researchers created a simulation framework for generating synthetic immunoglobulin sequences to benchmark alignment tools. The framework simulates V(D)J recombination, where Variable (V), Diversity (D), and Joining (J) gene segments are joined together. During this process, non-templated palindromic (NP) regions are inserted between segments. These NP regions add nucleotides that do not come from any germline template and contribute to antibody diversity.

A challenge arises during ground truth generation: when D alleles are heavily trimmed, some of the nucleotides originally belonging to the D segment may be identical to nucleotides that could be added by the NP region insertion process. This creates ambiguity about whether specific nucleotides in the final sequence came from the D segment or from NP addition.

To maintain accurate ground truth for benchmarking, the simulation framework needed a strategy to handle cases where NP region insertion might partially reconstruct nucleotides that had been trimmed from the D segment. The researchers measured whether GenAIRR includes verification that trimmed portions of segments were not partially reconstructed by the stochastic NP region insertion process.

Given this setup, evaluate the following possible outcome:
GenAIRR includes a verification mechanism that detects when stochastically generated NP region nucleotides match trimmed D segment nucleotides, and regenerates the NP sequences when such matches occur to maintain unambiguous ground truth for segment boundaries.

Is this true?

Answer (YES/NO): NO